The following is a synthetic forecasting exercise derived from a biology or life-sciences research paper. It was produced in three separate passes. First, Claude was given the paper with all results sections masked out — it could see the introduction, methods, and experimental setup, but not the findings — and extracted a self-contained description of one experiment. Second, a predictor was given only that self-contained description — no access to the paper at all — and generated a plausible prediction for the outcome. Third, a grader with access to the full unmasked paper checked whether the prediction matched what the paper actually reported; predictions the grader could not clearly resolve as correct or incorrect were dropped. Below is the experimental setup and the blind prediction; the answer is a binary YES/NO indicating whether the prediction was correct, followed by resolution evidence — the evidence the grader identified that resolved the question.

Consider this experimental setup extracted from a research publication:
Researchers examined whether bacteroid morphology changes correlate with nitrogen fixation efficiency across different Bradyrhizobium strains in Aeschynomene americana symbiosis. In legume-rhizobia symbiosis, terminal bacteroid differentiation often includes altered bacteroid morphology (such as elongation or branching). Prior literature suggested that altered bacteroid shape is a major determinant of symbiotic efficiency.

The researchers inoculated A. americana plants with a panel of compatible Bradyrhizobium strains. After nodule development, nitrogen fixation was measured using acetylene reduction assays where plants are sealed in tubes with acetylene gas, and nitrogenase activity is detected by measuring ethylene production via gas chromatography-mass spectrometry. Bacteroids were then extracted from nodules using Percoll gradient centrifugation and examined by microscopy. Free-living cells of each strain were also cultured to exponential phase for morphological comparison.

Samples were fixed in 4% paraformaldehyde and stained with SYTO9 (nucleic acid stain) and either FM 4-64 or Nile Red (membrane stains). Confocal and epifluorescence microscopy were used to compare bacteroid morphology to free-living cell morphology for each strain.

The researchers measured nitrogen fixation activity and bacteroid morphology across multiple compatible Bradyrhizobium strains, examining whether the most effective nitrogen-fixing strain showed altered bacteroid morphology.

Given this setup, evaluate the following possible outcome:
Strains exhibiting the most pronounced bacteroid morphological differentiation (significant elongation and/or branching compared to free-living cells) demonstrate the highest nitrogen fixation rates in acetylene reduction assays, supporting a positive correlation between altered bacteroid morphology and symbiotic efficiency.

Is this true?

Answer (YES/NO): NO